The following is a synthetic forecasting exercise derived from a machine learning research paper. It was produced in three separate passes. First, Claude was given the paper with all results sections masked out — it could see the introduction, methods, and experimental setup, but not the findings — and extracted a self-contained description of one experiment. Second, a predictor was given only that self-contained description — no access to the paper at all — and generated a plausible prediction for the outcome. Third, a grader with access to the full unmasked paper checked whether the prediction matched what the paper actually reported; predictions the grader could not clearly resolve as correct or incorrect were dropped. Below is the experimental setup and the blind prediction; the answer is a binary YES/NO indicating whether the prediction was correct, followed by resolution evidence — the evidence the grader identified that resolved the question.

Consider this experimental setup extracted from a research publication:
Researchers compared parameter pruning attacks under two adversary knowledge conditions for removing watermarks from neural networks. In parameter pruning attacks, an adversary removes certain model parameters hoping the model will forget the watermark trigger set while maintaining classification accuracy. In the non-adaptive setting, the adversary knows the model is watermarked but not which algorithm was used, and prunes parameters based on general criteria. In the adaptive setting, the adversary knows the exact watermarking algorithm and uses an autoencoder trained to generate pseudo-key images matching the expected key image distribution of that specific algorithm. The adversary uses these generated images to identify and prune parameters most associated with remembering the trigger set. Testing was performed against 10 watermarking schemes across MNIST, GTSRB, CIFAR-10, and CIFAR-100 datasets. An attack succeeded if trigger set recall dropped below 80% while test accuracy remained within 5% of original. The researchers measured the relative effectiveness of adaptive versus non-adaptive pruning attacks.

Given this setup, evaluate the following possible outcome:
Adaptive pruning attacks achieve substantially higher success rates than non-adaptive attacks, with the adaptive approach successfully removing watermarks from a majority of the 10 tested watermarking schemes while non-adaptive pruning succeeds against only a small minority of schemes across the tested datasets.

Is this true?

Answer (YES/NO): NO